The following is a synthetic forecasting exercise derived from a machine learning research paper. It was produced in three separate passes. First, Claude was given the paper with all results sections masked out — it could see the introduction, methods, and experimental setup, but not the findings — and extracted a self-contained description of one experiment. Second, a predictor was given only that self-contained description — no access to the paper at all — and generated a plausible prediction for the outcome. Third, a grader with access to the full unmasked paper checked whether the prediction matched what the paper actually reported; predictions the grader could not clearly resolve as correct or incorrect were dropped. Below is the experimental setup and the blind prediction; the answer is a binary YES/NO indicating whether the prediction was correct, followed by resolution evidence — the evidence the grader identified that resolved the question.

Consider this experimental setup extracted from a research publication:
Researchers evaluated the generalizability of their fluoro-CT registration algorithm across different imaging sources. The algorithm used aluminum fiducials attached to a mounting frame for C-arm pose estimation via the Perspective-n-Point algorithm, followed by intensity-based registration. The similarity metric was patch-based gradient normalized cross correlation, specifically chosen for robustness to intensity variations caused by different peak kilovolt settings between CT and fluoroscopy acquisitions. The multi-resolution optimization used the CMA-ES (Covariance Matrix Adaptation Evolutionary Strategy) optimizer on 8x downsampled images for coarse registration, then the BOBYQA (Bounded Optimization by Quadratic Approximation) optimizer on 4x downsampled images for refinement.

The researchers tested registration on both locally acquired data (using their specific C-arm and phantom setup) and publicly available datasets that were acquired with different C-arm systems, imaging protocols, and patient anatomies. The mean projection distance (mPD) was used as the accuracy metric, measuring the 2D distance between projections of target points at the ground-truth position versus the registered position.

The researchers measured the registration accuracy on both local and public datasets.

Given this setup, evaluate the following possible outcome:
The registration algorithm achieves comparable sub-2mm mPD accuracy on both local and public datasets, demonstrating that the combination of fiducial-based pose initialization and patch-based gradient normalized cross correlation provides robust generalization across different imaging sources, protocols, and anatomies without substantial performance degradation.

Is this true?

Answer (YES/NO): NO